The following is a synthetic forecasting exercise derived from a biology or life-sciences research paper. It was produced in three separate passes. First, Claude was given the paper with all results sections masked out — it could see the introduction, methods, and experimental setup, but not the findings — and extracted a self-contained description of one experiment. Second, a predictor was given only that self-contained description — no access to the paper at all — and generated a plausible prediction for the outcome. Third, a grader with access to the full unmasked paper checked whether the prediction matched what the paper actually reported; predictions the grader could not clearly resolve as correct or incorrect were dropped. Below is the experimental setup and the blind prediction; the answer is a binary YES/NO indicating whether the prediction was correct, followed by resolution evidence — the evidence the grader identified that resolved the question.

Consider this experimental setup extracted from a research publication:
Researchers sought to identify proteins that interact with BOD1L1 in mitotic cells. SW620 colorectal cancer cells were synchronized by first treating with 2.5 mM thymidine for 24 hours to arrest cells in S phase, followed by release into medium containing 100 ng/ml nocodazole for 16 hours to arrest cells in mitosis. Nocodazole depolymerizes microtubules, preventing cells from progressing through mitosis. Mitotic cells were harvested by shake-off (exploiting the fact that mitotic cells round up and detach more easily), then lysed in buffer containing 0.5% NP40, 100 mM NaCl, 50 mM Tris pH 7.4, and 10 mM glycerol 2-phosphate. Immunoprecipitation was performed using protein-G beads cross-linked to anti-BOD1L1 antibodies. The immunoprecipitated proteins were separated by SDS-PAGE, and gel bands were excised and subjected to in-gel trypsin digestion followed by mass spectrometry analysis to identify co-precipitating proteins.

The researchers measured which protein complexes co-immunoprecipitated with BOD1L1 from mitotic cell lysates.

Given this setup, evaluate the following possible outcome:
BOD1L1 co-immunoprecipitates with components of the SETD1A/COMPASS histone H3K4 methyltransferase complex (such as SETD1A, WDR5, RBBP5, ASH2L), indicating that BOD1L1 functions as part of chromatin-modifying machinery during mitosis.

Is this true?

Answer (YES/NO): NO